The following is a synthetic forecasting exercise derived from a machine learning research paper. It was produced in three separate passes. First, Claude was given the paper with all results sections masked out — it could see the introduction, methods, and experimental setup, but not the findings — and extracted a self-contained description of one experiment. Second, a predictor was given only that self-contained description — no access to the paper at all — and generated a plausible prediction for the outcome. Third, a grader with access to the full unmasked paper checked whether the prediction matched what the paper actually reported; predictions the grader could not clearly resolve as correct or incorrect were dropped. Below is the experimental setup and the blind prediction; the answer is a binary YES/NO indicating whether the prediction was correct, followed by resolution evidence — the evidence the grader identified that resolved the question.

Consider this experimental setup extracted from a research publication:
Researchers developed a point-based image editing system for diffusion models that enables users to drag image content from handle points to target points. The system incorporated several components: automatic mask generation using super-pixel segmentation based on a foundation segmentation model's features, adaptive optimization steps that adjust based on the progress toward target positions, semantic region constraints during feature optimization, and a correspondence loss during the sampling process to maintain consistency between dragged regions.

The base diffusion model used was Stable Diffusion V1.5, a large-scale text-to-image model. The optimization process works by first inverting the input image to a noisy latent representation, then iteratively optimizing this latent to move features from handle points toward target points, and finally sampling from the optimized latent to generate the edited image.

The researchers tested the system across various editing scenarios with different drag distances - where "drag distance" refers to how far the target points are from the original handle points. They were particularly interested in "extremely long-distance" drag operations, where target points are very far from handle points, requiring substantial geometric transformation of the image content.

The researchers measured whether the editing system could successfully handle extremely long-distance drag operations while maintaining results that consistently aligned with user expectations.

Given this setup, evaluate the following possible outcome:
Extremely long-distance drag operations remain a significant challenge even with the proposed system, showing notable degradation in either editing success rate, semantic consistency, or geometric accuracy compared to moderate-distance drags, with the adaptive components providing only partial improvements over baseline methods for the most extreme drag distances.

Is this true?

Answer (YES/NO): YES